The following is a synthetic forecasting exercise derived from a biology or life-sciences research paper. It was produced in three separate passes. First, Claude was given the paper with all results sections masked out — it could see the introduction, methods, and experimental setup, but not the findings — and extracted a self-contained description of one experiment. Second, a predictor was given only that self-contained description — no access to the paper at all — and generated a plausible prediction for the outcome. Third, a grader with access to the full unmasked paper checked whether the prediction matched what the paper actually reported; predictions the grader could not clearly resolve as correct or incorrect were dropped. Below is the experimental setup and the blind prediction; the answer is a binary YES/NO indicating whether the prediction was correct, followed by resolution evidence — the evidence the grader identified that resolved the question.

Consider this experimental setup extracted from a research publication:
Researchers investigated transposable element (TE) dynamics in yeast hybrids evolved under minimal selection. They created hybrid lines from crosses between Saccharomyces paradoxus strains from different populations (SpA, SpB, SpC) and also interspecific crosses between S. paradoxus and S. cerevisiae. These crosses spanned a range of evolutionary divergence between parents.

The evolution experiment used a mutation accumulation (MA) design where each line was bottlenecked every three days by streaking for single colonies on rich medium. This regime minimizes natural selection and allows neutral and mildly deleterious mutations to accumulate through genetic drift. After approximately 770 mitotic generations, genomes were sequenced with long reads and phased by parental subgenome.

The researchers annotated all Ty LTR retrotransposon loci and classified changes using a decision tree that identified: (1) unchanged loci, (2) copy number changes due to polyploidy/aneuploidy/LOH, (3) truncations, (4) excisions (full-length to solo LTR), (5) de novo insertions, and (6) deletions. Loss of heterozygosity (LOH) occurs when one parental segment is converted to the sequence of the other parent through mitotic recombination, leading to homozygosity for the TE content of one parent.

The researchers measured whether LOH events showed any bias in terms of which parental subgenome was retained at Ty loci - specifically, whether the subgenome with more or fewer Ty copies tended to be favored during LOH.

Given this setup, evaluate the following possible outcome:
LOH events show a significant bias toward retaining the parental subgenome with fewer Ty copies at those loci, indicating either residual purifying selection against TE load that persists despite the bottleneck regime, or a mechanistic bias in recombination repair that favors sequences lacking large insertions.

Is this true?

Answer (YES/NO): NO